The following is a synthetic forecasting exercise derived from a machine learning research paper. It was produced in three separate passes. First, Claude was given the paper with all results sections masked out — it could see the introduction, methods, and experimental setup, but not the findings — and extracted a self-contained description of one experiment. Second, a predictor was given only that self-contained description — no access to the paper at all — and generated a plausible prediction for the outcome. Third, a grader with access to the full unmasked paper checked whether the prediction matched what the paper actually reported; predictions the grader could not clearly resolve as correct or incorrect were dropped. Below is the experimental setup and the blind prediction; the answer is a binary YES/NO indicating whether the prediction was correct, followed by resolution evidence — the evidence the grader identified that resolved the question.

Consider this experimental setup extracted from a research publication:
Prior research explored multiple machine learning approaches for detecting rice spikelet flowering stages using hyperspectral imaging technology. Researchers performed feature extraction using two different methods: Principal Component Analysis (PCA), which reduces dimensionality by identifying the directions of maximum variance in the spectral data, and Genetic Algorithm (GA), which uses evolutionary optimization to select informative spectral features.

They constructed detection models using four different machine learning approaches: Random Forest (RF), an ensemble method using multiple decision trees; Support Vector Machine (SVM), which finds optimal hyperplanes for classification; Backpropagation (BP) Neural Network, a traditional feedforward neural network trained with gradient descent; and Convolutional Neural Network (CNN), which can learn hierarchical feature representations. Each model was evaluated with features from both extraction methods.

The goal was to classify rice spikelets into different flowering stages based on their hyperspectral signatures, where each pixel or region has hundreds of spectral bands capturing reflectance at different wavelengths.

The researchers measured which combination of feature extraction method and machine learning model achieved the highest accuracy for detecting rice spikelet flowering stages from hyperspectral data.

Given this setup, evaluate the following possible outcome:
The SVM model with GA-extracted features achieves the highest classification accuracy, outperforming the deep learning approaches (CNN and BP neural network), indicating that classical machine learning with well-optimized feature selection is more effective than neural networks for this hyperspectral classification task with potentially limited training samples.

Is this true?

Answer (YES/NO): NO